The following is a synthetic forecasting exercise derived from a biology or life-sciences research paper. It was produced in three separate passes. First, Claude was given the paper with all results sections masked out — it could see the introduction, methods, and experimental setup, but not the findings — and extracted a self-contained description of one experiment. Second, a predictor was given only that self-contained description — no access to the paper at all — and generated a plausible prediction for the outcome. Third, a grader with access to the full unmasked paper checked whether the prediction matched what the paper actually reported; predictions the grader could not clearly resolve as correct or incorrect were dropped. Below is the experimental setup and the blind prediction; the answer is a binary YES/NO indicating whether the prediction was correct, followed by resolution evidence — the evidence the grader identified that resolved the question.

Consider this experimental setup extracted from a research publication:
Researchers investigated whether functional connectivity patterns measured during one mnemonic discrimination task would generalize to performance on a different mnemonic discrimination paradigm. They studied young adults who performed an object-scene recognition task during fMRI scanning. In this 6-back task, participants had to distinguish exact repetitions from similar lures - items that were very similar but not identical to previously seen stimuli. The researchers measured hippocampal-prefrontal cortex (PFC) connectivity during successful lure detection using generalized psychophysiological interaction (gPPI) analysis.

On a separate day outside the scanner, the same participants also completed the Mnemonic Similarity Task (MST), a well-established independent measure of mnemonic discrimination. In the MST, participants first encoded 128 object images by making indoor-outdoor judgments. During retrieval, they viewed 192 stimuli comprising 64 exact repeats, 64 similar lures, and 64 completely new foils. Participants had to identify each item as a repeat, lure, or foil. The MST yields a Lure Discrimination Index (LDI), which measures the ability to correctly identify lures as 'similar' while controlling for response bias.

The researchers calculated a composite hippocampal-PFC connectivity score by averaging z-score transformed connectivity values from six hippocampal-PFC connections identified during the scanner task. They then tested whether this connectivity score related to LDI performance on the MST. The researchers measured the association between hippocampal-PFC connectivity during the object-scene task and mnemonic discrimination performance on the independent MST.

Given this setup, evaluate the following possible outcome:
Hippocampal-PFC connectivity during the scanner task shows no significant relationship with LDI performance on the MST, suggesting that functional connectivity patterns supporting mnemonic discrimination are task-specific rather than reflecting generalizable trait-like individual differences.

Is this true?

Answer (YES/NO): NO